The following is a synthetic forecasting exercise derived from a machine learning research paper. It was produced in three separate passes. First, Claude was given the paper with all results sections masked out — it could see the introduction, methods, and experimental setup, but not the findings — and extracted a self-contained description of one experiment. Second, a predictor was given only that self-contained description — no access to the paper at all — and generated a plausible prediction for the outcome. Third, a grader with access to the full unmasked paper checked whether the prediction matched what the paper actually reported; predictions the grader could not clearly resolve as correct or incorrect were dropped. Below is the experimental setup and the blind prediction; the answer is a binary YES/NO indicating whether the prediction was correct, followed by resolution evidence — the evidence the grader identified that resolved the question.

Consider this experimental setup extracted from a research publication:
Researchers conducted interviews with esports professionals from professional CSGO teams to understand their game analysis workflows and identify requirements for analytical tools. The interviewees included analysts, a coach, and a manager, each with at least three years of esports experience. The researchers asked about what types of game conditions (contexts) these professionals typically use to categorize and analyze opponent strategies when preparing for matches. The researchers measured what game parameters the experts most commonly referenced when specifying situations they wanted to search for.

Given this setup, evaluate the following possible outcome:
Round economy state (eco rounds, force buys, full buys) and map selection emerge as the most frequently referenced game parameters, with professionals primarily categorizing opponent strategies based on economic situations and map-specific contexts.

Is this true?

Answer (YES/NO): YES